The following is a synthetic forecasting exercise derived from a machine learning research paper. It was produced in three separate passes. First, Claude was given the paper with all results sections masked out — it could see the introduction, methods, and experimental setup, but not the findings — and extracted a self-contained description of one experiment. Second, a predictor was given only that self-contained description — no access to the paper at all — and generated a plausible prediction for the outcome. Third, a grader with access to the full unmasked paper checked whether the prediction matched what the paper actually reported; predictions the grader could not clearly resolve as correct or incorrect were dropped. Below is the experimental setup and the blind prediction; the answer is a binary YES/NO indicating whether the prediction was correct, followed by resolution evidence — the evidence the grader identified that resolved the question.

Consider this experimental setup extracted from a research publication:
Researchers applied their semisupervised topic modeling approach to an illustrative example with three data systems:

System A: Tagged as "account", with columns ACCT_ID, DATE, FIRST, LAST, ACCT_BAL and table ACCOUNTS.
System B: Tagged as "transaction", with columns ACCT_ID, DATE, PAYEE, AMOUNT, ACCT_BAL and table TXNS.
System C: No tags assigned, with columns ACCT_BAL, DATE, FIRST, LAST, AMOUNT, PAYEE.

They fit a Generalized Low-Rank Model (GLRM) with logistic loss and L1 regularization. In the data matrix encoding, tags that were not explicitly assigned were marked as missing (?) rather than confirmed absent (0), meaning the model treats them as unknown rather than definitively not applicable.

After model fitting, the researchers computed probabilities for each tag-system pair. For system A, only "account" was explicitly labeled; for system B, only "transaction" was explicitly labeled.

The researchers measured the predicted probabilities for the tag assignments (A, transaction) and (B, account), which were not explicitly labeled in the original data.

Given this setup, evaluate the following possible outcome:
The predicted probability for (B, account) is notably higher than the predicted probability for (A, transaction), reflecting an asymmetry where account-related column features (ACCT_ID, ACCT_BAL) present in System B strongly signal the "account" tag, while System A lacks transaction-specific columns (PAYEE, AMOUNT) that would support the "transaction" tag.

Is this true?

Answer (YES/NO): NO